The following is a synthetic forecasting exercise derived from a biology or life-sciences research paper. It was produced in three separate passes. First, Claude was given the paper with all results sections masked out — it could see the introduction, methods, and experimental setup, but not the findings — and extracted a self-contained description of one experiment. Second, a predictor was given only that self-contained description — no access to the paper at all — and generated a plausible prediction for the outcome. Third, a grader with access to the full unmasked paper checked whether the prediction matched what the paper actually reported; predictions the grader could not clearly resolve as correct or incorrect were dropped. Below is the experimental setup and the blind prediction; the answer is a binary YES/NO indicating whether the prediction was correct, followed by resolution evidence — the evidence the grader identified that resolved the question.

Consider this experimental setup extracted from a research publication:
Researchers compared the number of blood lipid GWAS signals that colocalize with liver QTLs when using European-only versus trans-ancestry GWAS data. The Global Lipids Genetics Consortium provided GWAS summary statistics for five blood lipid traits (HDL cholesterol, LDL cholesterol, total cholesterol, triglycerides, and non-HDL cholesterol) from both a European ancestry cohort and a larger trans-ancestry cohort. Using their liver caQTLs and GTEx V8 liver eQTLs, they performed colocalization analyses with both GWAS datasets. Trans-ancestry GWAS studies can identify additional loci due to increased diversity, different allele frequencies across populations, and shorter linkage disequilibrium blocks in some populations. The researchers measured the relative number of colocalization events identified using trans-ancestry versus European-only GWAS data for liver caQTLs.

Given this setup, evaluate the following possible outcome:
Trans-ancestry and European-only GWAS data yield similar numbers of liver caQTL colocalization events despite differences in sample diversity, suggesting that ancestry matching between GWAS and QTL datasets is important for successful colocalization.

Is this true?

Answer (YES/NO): NO